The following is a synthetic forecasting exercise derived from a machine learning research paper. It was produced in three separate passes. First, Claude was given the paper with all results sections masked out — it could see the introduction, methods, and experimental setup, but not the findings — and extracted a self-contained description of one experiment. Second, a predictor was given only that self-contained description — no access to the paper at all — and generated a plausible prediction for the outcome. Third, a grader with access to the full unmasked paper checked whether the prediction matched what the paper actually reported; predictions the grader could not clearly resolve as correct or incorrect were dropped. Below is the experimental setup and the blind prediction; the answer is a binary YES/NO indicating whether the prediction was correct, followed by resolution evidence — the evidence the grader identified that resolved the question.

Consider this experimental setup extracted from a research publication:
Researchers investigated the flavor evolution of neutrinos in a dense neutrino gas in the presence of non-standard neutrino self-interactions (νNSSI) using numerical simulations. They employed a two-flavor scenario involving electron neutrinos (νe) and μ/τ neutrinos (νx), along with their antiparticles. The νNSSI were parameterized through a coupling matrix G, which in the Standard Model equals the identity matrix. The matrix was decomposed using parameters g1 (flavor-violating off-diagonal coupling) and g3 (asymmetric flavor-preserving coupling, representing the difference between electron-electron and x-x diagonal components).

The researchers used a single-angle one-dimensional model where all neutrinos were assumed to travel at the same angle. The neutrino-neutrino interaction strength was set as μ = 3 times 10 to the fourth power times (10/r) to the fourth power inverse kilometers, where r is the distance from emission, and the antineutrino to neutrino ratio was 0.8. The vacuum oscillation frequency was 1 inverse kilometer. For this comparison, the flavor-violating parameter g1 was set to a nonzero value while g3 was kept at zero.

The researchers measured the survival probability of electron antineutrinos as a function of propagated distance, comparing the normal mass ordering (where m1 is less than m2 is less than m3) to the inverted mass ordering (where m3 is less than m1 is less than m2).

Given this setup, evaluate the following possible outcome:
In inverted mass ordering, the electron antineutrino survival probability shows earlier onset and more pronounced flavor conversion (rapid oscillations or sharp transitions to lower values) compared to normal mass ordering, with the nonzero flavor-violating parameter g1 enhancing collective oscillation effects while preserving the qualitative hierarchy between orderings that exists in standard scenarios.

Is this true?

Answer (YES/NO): YES